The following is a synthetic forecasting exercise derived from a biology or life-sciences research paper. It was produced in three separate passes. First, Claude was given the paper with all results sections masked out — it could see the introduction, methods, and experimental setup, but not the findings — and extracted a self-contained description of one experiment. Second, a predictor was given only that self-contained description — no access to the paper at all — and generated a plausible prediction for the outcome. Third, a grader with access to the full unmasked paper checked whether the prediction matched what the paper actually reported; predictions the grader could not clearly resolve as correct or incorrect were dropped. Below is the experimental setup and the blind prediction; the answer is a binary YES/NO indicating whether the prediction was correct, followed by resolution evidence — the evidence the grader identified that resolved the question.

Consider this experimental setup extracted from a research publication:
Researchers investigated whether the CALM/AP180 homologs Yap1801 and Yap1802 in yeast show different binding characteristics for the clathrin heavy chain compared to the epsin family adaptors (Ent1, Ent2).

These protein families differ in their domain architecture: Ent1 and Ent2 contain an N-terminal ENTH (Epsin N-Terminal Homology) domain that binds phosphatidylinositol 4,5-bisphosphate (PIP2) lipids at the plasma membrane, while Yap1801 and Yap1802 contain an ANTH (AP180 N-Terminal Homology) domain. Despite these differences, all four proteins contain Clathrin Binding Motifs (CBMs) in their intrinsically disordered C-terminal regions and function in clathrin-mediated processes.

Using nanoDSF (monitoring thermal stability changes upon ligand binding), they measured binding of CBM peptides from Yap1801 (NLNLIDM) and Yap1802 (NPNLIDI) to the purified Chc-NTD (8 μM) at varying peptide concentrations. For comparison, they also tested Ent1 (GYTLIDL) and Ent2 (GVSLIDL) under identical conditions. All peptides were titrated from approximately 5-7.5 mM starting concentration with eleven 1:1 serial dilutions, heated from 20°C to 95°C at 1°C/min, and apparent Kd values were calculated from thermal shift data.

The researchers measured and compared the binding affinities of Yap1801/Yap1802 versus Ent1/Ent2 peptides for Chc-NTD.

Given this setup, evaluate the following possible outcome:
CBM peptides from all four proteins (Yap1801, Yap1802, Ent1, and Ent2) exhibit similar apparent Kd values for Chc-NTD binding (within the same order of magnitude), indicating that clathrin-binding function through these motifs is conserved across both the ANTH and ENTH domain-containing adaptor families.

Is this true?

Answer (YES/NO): NO